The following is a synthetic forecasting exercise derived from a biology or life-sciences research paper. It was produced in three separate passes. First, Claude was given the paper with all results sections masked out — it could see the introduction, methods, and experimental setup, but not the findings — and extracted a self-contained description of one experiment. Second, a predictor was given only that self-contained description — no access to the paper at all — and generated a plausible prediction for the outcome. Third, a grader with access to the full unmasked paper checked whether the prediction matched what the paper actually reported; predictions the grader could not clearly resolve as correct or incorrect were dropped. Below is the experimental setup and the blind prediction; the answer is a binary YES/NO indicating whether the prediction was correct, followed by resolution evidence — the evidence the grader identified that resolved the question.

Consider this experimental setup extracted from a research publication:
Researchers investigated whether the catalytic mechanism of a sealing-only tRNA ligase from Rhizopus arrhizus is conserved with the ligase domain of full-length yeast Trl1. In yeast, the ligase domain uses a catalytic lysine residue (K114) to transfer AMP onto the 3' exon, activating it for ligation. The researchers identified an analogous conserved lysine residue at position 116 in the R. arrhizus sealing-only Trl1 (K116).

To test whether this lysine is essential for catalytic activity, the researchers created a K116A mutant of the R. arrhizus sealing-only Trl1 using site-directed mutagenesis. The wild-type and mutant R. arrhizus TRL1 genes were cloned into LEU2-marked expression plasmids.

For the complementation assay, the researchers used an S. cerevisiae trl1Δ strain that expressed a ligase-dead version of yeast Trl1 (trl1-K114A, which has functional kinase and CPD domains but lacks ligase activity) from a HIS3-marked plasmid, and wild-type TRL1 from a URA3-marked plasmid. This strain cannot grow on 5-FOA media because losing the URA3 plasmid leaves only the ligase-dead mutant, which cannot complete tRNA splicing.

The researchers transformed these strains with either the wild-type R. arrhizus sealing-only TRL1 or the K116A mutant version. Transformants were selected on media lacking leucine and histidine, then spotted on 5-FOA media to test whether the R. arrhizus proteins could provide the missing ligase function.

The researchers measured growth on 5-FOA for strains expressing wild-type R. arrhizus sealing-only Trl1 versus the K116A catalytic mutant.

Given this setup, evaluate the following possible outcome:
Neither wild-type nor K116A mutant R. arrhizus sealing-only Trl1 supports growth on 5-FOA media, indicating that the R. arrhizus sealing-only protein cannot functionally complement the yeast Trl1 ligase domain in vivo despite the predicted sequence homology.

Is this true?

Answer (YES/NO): NO